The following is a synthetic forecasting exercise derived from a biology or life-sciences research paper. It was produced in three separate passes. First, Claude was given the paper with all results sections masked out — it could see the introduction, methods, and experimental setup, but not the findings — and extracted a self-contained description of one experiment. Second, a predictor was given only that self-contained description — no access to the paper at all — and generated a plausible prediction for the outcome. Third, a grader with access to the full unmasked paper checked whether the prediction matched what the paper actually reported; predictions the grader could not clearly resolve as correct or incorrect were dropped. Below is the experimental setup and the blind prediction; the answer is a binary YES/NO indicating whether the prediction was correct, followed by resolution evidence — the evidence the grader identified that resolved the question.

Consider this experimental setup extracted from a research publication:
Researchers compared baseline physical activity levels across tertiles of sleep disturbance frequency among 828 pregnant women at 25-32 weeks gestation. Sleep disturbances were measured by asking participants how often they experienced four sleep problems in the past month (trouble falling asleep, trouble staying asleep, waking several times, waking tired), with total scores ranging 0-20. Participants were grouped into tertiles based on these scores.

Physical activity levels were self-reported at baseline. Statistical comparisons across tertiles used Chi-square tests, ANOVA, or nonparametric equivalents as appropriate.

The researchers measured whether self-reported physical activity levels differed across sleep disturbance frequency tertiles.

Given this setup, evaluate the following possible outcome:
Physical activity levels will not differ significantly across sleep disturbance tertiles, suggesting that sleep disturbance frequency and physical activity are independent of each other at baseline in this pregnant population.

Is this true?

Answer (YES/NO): NO